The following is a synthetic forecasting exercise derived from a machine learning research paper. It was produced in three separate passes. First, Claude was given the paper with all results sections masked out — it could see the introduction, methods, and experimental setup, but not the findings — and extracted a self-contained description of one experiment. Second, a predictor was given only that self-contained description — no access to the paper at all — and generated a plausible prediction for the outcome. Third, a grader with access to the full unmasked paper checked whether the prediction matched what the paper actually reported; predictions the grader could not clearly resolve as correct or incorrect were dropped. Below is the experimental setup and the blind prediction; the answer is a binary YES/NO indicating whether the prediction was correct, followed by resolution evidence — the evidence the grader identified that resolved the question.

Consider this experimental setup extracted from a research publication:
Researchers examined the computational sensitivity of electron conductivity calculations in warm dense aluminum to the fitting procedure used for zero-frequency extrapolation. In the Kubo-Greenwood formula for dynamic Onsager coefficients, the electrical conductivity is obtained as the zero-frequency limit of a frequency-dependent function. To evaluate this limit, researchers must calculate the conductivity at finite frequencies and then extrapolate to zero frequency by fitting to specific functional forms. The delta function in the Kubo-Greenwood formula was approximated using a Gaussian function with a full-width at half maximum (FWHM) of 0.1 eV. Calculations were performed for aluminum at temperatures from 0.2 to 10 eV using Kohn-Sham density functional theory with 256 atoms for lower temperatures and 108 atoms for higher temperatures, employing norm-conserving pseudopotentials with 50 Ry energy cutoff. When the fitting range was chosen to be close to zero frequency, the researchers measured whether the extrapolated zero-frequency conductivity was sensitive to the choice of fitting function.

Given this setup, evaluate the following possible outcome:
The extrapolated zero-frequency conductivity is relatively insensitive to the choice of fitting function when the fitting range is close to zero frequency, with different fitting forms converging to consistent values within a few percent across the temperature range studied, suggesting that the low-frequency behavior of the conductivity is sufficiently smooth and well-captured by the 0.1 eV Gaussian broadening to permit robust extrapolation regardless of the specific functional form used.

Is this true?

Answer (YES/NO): YES